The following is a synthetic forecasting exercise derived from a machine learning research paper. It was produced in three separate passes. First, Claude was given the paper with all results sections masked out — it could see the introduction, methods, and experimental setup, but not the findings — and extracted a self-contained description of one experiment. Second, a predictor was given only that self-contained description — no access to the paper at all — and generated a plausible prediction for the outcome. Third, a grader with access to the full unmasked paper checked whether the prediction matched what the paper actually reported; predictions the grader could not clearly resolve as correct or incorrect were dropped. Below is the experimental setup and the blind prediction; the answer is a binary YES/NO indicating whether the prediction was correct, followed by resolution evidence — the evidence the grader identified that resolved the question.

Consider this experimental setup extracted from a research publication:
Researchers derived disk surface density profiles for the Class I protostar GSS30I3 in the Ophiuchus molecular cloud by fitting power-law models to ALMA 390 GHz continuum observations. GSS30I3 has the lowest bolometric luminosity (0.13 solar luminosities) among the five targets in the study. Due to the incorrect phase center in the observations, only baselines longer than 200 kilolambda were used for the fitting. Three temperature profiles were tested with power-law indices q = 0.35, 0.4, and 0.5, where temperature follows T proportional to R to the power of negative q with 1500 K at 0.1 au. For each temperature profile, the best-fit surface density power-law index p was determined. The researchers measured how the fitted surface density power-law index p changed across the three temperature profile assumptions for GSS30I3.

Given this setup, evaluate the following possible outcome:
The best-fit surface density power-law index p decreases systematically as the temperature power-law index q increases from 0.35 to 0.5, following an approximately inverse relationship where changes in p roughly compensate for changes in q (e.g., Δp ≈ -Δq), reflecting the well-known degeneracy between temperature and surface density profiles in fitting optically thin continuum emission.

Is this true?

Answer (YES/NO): NO